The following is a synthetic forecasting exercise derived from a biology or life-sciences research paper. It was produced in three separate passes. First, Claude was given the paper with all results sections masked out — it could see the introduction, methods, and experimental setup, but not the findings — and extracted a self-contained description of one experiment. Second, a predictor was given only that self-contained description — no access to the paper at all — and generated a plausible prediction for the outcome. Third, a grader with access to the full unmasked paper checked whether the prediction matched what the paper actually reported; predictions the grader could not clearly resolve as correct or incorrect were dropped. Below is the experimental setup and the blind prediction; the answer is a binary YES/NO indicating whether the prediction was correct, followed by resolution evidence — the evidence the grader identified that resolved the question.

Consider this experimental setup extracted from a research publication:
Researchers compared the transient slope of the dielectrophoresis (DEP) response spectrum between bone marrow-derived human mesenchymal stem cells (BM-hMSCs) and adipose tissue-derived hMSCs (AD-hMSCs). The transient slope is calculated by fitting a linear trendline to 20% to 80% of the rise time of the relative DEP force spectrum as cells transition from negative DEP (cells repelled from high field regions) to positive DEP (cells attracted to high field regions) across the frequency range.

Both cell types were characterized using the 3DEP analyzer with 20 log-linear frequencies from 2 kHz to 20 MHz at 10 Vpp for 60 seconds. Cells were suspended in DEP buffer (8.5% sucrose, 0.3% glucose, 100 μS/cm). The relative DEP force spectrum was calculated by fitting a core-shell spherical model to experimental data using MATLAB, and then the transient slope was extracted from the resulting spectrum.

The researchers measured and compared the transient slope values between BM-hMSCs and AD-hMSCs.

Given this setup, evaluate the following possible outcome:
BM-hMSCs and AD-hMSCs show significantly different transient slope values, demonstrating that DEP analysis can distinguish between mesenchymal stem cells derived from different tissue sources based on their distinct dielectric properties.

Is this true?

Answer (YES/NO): YES